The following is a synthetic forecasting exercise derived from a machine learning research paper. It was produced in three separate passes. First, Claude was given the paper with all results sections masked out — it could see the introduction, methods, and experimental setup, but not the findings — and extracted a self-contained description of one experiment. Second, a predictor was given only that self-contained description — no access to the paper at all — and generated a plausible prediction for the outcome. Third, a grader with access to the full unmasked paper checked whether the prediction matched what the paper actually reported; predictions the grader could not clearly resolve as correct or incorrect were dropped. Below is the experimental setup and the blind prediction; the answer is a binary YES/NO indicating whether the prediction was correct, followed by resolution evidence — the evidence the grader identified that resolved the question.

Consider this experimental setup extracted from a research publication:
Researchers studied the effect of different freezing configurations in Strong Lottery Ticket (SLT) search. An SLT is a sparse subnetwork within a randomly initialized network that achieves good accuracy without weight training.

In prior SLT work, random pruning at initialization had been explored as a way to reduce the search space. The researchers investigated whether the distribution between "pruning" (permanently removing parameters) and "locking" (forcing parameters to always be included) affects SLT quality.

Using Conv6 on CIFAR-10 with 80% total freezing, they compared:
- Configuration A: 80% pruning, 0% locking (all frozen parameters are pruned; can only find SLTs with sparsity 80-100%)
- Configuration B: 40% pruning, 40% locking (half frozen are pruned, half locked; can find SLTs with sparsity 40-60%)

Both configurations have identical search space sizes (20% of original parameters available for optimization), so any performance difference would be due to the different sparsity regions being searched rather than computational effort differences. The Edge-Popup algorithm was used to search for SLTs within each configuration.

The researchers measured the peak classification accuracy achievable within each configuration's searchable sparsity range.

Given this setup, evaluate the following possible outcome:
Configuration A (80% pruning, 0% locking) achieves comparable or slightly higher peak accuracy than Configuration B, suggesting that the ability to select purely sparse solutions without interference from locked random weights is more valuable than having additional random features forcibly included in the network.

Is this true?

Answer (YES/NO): NO